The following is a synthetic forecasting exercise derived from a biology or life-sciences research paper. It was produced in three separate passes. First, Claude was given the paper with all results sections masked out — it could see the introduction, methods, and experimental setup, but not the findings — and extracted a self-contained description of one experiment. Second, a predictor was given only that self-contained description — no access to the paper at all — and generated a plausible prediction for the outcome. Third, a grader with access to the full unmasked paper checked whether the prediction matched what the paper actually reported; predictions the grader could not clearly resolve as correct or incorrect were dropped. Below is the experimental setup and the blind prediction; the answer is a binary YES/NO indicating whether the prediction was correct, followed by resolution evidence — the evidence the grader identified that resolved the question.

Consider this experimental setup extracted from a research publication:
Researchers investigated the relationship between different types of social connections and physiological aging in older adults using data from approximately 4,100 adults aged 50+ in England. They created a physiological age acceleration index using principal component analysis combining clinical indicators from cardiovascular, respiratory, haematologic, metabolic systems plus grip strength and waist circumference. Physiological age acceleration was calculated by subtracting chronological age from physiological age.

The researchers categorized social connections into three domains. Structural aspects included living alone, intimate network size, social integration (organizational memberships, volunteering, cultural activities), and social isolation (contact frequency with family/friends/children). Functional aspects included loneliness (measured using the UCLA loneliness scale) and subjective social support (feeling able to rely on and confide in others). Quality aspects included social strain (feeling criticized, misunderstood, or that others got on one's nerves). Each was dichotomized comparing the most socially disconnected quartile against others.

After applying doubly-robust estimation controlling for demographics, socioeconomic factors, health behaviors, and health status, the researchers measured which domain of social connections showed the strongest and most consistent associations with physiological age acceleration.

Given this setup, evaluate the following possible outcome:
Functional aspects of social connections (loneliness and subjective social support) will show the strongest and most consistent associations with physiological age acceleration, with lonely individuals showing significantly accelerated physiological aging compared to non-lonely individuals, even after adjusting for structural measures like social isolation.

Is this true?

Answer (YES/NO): NO